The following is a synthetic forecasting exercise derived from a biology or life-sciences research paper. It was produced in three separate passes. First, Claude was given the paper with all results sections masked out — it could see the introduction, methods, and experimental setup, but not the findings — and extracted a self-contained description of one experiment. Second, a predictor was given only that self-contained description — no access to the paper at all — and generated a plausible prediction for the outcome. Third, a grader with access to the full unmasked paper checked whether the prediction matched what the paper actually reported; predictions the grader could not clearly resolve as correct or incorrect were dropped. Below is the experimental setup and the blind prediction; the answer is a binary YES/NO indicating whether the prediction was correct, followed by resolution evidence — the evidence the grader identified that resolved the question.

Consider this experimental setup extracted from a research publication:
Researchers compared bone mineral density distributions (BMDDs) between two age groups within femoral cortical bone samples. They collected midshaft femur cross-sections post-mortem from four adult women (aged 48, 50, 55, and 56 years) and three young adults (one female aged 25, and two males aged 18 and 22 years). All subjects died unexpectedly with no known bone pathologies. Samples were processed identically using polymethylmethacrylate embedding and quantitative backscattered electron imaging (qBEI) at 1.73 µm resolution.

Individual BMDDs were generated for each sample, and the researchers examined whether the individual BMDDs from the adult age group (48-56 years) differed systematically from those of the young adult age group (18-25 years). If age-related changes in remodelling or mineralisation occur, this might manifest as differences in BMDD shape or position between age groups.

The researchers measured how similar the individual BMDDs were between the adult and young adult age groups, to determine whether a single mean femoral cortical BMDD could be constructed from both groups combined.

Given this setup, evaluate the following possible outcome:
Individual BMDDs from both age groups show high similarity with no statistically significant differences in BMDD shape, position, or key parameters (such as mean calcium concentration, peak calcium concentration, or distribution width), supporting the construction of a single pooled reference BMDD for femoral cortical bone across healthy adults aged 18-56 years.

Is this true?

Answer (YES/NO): YES